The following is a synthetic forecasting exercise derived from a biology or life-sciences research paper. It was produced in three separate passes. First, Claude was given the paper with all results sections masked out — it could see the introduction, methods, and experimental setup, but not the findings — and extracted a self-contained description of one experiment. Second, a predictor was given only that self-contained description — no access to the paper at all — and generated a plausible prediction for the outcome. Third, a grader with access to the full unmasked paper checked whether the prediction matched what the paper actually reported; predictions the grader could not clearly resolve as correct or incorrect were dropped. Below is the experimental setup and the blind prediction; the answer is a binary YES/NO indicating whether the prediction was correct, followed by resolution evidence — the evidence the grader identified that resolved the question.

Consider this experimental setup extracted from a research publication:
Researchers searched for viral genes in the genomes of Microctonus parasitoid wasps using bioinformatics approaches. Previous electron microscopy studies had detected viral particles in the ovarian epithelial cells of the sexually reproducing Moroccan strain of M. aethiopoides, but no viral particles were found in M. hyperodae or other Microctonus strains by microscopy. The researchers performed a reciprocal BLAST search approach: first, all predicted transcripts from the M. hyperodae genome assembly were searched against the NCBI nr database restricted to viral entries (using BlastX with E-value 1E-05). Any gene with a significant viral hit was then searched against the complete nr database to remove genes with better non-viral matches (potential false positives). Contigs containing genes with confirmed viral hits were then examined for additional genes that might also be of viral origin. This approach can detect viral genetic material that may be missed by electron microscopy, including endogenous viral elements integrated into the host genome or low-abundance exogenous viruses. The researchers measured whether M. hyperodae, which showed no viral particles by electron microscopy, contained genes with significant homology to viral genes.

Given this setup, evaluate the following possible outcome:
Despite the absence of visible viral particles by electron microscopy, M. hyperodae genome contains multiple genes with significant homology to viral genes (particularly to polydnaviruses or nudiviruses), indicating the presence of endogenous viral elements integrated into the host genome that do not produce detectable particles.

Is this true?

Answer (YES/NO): NO